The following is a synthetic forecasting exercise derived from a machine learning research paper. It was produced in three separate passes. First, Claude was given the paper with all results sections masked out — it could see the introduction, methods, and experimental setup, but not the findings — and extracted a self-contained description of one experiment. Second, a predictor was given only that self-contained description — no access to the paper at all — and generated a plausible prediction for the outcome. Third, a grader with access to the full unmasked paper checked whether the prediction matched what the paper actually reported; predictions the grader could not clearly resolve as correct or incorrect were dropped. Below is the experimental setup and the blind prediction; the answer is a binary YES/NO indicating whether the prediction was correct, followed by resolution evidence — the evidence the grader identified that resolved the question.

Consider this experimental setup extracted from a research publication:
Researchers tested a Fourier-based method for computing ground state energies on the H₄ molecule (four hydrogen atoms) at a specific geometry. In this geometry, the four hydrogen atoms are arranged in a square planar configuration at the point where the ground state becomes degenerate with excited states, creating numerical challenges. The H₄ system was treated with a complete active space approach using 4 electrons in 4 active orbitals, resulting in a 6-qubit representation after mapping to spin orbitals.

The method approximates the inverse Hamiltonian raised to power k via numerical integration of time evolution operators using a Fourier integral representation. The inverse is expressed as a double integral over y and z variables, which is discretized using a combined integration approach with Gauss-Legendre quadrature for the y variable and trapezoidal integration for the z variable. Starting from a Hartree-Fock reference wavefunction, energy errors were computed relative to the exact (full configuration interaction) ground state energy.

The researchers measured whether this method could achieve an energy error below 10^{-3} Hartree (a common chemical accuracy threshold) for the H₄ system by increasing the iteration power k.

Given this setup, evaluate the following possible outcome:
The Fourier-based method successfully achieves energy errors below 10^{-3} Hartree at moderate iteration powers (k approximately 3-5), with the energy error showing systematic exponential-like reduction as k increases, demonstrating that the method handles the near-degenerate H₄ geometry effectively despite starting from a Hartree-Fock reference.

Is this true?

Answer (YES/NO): NO